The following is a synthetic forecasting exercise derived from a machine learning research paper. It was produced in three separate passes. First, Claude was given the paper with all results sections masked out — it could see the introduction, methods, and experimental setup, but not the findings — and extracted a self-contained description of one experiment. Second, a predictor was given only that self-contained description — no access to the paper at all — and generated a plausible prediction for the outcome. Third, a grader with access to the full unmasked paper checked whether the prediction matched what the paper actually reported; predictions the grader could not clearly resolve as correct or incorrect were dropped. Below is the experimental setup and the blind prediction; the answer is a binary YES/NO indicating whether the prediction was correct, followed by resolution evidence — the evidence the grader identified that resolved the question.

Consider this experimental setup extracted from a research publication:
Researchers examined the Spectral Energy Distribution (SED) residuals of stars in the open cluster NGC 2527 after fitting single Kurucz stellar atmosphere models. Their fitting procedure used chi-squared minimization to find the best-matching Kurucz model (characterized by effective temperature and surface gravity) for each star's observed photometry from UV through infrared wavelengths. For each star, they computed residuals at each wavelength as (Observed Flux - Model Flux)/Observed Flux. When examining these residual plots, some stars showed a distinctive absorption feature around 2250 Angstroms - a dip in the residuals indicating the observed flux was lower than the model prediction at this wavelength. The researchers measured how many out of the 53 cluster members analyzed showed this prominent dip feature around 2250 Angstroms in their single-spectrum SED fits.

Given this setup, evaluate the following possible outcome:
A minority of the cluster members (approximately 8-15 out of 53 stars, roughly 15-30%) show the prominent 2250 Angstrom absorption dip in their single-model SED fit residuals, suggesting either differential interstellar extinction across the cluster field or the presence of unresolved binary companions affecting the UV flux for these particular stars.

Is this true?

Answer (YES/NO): NO